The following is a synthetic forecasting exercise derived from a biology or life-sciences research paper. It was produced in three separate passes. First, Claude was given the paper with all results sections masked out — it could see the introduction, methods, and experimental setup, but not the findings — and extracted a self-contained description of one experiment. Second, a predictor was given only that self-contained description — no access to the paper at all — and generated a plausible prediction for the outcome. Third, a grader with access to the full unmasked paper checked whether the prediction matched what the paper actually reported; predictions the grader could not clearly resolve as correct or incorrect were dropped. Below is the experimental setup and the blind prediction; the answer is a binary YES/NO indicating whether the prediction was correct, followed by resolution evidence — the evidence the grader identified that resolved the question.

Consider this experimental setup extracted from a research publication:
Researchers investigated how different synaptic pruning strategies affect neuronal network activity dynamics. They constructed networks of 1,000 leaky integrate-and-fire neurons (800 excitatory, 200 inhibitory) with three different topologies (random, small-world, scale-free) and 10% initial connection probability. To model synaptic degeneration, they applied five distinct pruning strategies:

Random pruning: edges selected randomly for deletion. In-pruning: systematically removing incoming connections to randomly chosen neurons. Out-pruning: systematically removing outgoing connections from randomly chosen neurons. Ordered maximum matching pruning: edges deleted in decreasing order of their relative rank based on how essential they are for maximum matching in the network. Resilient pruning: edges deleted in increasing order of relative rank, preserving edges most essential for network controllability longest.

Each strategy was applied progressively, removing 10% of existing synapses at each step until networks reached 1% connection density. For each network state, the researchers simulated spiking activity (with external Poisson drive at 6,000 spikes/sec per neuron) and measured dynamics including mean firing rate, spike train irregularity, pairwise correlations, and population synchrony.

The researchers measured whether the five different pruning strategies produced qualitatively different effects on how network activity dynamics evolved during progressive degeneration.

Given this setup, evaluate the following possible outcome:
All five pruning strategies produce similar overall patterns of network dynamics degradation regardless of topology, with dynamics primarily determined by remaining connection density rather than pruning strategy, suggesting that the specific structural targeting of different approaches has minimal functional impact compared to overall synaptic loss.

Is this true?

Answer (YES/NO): NO